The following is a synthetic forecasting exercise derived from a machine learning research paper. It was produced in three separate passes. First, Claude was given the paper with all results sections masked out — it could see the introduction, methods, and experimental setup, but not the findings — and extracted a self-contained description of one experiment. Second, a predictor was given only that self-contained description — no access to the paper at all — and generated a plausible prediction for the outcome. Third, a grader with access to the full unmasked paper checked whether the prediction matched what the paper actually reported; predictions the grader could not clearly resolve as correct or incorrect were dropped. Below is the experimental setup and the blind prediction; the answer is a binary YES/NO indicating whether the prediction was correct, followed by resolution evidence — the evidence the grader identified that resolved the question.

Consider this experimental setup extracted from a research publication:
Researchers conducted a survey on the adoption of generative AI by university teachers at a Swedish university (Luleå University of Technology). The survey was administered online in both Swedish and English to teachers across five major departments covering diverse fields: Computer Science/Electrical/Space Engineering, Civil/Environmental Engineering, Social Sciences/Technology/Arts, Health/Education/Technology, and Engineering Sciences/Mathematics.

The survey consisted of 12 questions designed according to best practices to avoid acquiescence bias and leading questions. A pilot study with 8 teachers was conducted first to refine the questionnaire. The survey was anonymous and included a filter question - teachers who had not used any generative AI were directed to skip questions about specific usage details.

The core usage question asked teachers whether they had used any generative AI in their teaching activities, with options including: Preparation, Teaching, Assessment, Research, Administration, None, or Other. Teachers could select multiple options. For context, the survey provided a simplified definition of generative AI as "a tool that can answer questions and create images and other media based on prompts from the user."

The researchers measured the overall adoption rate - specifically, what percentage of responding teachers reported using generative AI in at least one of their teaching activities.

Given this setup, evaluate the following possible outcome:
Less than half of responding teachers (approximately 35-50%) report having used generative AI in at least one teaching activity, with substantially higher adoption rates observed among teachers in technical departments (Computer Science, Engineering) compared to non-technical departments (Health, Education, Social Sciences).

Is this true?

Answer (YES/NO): NO